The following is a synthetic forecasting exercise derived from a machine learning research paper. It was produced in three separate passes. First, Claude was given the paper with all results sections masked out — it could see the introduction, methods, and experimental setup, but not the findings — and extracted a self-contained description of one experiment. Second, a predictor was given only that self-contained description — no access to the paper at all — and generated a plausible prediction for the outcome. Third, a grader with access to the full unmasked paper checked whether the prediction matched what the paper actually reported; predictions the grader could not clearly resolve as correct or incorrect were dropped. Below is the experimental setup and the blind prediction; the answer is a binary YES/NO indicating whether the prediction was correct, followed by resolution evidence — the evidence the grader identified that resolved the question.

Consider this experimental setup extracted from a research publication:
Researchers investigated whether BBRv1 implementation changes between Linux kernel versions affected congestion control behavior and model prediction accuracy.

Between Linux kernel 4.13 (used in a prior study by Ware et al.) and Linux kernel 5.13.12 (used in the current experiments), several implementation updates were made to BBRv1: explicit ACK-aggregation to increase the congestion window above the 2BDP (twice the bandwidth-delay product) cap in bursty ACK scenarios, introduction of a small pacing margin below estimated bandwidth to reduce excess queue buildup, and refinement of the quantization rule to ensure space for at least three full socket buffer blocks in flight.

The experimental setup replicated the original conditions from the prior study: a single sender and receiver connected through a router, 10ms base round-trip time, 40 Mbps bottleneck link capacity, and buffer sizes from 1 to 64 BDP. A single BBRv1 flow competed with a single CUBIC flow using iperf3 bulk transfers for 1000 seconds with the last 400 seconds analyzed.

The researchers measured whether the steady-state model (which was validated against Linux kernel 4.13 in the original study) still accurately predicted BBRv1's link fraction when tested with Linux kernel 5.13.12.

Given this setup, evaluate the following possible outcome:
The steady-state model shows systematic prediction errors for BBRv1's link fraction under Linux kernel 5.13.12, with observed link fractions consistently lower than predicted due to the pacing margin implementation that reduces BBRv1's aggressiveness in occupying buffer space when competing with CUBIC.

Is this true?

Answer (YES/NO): NO